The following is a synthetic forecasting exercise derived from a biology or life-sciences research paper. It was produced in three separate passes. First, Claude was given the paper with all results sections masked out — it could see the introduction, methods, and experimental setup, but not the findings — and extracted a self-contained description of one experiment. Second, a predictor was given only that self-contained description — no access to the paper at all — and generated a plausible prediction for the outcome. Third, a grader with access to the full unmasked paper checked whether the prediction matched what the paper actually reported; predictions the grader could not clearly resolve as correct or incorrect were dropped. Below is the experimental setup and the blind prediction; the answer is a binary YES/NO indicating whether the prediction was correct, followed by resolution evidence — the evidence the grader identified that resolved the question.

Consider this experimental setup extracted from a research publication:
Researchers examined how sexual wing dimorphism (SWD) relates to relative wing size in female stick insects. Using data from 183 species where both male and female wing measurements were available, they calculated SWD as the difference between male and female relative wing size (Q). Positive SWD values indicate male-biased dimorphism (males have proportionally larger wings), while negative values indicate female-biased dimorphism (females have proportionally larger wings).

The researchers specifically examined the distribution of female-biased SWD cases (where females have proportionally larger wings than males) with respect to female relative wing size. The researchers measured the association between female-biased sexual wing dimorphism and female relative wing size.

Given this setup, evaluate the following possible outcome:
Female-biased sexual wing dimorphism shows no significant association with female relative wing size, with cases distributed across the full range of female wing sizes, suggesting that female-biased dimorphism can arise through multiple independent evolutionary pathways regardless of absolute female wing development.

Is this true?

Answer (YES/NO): NO